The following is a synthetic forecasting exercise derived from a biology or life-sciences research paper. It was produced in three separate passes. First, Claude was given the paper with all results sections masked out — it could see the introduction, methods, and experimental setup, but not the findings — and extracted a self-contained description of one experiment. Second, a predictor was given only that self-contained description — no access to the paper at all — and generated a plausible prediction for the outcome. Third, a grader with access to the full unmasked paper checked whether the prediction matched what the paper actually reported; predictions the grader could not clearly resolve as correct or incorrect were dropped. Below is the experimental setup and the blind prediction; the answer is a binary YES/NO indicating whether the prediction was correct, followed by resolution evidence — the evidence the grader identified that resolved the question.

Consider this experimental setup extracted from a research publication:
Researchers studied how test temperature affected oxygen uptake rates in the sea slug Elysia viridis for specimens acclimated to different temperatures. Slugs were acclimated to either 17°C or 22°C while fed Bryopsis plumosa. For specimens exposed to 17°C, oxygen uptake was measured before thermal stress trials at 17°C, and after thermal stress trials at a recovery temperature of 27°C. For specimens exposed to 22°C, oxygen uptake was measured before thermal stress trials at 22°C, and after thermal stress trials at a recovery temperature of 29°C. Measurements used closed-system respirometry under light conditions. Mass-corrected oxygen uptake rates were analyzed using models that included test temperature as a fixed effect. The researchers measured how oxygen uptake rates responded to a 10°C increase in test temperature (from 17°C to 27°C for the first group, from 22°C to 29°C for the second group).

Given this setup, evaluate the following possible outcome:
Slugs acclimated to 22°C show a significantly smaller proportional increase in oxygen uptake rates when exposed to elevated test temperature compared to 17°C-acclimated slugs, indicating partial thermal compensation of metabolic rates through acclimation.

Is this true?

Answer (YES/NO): NO